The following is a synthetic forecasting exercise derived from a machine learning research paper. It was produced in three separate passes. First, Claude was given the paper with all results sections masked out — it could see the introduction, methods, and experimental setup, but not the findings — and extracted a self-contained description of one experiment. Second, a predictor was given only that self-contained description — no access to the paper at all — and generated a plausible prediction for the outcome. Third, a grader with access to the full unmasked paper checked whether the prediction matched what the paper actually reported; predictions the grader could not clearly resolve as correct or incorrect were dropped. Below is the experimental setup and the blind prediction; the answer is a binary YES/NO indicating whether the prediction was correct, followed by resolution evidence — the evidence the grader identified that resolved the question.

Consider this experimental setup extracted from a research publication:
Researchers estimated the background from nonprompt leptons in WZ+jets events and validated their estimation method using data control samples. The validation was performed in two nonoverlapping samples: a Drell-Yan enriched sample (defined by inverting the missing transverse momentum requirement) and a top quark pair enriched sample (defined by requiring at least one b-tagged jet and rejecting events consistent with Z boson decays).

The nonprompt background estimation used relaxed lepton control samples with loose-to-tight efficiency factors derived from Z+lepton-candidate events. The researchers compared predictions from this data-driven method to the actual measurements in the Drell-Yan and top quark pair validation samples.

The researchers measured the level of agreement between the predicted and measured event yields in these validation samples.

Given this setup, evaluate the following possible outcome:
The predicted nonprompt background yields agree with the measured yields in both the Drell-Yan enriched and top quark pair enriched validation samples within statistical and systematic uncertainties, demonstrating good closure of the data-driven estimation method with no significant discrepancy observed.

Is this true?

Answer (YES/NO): NO